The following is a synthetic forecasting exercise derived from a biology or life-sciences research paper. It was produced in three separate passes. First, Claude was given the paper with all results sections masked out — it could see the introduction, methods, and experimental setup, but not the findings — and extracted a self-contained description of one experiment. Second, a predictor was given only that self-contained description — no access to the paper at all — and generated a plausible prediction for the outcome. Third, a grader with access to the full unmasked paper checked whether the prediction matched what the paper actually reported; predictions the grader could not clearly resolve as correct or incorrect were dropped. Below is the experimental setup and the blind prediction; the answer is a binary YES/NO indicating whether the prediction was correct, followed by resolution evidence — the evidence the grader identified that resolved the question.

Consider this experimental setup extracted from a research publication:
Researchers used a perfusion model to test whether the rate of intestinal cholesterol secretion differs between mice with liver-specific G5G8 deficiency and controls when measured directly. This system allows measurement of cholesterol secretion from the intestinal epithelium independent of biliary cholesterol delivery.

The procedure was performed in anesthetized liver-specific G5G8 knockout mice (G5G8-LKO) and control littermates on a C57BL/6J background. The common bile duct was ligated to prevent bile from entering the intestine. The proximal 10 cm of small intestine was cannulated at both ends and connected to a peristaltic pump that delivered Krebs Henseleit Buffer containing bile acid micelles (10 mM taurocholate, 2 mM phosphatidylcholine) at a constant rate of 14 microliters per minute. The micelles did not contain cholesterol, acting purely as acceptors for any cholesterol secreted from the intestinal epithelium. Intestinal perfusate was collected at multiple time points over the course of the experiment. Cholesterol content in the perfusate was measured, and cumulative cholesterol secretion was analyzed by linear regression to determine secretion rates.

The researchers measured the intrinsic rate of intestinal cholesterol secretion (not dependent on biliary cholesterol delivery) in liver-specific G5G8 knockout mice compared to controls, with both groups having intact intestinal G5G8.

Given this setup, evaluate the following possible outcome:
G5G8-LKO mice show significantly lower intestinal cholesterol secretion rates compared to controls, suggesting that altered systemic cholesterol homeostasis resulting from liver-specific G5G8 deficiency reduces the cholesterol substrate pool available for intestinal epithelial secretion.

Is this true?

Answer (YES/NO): NO